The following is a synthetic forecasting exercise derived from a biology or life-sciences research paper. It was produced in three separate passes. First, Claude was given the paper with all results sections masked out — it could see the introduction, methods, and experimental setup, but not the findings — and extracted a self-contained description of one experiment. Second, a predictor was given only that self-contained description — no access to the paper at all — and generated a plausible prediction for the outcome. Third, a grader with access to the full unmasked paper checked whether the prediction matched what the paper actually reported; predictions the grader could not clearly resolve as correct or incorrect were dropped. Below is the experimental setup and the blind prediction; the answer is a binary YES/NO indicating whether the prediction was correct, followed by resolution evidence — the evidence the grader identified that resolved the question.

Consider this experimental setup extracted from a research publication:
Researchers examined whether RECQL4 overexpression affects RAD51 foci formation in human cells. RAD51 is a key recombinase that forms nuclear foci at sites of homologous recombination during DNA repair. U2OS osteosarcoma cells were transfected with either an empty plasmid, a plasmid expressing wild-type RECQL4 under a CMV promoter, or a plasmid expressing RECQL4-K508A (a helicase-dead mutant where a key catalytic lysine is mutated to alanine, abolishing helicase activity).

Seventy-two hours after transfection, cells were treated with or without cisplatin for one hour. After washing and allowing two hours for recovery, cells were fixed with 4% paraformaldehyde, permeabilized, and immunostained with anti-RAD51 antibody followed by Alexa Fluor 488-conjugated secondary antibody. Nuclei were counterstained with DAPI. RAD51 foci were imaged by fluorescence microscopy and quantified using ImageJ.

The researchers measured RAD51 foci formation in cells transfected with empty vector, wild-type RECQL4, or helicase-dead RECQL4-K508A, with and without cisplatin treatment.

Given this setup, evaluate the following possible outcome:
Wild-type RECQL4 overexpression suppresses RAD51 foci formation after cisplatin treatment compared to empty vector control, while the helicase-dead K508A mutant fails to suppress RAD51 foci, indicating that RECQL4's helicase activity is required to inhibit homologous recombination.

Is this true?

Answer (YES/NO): NO